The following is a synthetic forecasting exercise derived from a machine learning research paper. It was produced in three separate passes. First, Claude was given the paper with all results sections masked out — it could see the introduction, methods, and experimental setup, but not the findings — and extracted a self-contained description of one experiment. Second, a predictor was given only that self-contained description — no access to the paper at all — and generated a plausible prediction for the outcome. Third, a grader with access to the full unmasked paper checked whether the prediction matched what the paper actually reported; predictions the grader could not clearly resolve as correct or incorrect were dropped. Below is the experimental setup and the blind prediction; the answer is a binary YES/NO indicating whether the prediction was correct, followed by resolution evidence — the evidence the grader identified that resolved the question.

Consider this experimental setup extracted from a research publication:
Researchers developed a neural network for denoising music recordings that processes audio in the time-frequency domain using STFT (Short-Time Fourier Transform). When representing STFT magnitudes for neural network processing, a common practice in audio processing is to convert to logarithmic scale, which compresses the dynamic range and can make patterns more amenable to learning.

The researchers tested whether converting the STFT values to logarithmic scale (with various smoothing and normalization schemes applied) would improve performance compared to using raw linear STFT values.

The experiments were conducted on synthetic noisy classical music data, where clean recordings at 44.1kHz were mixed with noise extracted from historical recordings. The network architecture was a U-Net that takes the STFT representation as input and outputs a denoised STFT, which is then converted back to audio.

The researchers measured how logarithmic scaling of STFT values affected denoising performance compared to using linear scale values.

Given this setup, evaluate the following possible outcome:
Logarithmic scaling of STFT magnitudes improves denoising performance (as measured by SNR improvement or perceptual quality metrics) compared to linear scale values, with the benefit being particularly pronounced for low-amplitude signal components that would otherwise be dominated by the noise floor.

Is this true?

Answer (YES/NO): NO